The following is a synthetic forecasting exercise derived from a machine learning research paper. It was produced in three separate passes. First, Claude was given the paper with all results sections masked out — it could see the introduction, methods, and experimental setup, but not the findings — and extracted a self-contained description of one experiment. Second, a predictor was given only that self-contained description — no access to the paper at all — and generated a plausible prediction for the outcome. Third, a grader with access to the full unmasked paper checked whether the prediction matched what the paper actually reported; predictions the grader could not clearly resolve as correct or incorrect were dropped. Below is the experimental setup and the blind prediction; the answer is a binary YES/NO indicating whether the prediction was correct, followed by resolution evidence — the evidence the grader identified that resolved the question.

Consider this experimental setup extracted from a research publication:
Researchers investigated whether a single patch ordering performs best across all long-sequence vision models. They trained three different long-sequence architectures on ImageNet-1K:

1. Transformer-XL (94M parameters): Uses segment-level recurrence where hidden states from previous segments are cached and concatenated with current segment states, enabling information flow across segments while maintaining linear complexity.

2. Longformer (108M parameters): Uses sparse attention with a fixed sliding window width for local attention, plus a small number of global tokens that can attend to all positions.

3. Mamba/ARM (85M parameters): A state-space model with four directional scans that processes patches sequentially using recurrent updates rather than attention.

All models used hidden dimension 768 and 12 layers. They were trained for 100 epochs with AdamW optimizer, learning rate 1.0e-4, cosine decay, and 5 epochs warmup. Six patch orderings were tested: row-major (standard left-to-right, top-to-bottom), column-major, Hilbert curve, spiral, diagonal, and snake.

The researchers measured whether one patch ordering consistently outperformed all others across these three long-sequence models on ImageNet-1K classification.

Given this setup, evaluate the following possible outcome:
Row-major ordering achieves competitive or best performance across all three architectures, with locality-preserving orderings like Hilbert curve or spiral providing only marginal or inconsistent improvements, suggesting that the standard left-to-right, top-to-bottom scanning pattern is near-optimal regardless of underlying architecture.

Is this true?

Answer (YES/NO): NO